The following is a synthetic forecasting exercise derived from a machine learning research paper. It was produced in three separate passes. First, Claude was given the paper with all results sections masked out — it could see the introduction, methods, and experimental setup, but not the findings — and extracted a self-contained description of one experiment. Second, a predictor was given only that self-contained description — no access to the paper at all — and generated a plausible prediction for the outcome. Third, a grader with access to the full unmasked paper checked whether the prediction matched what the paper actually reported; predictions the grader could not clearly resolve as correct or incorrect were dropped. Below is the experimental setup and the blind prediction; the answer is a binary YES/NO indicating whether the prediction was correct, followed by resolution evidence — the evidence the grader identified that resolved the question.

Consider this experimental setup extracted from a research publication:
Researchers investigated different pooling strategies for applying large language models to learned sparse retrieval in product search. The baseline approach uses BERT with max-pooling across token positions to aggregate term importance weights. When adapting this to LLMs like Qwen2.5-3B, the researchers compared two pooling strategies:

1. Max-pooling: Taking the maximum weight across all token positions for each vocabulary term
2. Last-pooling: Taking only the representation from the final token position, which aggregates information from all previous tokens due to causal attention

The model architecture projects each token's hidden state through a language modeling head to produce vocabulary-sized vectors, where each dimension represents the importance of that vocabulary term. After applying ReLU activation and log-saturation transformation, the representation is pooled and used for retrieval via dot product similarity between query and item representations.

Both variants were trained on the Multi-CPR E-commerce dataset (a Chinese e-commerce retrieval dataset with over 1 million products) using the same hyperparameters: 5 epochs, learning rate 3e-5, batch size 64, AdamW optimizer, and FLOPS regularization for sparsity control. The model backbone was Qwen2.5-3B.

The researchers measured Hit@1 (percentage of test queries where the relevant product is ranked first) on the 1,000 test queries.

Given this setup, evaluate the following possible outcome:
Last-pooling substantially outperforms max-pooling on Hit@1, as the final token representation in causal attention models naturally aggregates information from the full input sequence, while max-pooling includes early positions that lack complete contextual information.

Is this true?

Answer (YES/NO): YES